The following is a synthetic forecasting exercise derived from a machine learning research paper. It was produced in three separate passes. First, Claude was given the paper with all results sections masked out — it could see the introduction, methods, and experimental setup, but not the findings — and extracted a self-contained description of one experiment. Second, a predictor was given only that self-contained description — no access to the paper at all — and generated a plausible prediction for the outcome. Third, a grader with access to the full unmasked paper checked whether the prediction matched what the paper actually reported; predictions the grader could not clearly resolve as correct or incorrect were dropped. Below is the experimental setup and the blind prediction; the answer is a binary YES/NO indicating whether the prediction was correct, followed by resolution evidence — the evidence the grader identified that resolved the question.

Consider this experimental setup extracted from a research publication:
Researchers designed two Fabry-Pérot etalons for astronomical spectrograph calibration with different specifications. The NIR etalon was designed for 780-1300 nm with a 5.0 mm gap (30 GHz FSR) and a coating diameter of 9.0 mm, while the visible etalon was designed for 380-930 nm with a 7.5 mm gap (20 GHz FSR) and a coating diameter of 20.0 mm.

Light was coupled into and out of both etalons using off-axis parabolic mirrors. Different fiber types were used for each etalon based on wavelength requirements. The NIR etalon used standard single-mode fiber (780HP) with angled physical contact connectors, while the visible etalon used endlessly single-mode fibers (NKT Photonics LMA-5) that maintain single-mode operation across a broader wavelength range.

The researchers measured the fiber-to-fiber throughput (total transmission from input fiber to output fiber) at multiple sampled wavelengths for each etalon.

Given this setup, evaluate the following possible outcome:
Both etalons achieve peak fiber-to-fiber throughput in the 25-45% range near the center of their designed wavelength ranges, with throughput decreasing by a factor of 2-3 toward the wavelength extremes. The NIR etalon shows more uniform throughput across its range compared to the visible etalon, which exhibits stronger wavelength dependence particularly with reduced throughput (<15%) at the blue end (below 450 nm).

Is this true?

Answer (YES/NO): NO